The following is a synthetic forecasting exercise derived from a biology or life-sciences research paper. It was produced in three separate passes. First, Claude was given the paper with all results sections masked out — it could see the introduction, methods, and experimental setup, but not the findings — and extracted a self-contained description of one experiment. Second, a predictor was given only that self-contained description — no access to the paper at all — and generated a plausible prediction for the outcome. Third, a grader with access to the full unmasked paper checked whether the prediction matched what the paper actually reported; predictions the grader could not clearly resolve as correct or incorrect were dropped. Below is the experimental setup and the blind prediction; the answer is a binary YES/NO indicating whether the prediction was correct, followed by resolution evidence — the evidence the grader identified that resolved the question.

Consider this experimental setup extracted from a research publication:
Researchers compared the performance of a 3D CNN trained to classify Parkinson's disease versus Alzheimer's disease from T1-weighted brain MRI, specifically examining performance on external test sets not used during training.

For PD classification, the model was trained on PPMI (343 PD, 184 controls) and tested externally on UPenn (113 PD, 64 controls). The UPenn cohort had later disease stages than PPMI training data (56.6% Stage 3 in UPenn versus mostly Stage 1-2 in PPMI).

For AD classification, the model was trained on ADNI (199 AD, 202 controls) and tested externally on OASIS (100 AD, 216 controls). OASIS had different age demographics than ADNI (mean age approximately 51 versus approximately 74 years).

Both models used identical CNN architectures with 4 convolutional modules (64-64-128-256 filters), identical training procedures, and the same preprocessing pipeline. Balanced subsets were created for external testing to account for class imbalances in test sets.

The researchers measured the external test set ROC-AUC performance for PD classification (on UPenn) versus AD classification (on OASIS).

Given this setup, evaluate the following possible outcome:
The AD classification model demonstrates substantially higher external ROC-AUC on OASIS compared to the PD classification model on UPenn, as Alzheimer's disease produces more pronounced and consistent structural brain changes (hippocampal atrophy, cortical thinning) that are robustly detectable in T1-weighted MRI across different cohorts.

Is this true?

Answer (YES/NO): NO